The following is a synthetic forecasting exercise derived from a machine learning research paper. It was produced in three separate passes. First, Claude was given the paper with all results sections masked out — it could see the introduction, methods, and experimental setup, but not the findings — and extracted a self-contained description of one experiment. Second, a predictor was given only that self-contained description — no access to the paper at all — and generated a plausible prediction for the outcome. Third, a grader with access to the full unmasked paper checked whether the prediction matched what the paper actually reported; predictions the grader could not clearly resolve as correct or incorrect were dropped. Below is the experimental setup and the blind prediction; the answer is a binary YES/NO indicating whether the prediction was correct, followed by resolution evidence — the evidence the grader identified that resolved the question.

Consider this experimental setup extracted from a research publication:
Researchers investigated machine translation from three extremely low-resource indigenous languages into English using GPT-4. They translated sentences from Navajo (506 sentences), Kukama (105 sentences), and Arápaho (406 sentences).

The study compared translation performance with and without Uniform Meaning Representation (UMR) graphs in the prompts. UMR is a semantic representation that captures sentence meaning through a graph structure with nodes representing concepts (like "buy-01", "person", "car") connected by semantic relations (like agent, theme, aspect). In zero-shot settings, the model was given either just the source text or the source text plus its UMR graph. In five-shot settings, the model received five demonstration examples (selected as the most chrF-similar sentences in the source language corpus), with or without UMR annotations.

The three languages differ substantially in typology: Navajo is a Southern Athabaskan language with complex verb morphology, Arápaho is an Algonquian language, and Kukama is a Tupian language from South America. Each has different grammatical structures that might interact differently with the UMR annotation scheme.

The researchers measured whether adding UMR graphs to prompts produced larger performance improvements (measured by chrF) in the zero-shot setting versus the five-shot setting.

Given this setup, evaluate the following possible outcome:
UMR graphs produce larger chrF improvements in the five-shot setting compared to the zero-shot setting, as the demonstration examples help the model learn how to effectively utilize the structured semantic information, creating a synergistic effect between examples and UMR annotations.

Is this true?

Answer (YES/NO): NO